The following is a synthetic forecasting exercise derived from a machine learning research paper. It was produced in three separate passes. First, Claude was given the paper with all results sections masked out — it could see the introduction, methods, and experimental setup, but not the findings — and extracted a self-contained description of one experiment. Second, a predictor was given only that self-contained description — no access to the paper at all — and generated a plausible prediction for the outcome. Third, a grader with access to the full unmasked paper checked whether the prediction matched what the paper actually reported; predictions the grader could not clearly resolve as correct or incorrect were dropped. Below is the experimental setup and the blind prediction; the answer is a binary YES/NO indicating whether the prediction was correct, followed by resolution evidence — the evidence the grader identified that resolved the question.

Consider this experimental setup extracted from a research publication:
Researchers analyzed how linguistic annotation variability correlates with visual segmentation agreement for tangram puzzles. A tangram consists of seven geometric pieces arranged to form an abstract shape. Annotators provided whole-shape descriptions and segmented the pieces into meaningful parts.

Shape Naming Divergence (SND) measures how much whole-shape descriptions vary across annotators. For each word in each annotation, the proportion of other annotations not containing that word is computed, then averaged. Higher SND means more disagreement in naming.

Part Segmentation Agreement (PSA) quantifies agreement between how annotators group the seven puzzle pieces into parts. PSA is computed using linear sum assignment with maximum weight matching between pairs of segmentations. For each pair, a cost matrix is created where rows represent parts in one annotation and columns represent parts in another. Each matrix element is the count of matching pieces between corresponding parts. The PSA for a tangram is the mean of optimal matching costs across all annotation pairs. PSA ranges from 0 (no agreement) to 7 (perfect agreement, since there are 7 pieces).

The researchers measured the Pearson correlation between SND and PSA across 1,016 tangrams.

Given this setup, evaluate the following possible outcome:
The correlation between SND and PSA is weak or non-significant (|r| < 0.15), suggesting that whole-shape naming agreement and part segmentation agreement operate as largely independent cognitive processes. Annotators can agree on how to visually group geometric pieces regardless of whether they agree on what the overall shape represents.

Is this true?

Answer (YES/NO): NO